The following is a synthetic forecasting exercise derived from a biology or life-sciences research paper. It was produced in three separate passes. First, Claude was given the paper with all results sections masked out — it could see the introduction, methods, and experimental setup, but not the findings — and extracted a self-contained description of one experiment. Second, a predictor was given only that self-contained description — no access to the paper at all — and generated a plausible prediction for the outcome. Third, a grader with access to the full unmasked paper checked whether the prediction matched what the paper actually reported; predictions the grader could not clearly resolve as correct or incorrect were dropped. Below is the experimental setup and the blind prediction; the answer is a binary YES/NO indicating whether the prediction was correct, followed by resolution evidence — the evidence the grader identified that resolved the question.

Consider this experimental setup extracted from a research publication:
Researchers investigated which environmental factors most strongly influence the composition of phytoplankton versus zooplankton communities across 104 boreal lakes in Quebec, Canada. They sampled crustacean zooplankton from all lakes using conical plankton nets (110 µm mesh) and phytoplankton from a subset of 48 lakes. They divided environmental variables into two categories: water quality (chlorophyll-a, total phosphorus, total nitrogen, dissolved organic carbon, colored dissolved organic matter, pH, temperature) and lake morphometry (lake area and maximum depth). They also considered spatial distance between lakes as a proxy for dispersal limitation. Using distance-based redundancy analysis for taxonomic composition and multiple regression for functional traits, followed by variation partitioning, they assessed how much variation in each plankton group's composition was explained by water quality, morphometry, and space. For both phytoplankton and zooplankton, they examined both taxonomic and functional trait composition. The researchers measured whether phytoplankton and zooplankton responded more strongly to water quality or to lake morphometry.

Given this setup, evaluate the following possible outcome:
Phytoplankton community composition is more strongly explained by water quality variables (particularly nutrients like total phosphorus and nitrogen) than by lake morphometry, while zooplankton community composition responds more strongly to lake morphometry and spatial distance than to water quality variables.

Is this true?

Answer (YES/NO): YES